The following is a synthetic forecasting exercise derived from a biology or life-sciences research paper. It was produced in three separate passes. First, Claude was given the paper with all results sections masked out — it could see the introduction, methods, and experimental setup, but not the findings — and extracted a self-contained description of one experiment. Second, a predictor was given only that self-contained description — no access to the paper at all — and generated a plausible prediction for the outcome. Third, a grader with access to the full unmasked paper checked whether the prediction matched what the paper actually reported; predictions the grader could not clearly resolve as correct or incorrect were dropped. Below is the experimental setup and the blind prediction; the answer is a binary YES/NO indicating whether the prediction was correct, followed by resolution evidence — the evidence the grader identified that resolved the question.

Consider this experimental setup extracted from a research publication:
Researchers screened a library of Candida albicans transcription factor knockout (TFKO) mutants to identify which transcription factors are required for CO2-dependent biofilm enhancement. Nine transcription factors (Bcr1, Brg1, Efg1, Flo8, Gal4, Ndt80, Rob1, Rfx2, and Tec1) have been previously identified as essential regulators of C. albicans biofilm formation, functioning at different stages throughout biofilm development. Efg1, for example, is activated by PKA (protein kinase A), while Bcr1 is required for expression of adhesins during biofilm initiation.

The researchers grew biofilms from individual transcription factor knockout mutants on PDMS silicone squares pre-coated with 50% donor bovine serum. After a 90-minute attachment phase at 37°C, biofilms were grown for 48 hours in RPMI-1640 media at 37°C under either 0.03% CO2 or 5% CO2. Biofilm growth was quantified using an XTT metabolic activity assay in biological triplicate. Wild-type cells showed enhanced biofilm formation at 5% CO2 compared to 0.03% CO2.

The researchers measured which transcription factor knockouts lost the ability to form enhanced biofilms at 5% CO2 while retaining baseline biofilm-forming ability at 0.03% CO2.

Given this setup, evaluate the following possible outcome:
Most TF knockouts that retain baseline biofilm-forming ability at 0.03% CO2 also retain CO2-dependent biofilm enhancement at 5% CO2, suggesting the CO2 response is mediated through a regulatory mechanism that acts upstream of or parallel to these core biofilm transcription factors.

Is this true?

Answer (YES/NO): YES